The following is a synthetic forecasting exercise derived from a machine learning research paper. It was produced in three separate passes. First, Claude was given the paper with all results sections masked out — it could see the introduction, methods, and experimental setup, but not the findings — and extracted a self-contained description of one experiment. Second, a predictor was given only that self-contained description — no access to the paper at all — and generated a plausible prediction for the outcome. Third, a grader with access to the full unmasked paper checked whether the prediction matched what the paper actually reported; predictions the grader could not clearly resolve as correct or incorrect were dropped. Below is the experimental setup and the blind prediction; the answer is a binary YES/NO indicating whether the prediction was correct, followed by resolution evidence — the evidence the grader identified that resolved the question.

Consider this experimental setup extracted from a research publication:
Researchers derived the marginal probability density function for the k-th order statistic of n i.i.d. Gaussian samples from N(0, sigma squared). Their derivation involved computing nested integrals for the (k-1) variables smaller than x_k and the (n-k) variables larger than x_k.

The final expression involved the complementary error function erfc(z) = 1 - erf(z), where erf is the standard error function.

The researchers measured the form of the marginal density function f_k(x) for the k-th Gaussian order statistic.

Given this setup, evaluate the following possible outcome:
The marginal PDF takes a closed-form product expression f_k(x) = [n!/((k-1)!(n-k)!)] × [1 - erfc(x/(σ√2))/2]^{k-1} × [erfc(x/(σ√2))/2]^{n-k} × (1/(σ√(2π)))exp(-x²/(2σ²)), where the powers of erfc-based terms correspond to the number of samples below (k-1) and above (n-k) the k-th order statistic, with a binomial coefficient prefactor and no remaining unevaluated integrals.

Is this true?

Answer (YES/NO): NO